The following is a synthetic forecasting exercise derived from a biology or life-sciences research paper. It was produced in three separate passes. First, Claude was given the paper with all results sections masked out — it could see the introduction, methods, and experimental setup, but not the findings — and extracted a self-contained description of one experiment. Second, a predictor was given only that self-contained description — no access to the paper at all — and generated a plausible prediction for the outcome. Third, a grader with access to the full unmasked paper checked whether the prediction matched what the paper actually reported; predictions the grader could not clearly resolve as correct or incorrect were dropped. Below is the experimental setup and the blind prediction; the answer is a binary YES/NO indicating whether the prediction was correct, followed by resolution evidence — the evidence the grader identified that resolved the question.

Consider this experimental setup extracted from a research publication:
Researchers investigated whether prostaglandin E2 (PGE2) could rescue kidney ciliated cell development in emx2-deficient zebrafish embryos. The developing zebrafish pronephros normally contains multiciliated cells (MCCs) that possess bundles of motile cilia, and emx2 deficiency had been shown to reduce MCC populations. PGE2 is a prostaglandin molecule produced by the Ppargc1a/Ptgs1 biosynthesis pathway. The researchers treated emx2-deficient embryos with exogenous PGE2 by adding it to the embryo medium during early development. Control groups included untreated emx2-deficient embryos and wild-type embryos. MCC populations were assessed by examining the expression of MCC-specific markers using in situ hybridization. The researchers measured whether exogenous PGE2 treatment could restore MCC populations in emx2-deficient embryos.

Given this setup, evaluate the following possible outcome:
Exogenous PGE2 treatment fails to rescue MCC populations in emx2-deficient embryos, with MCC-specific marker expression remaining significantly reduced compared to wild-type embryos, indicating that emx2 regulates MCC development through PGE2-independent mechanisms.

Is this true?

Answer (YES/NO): NO